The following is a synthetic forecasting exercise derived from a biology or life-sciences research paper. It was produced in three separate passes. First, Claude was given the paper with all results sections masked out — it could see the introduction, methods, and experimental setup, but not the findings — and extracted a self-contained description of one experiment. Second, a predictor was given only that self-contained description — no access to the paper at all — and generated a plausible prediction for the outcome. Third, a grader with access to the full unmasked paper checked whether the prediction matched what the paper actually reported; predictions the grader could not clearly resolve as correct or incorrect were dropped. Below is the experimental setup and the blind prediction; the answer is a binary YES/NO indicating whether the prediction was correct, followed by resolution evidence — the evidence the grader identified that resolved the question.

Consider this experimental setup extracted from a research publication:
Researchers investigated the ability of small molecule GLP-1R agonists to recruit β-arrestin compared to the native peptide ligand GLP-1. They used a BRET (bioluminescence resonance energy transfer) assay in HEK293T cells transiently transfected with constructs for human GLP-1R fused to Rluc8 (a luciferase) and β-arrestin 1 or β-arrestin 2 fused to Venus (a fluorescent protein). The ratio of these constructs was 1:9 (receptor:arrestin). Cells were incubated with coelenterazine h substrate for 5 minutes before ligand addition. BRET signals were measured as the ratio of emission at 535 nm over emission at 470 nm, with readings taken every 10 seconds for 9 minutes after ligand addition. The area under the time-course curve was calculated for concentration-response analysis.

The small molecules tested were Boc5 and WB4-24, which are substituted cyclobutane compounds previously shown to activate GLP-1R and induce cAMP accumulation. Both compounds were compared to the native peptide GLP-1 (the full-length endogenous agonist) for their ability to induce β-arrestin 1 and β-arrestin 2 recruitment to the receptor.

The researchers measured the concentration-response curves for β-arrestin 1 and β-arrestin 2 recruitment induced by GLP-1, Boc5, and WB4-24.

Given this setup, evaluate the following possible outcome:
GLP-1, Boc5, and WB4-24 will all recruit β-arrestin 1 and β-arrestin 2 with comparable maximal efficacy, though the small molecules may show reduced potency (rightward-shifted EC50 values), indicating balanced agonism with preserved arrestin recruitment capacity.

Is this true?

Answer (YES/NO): NO